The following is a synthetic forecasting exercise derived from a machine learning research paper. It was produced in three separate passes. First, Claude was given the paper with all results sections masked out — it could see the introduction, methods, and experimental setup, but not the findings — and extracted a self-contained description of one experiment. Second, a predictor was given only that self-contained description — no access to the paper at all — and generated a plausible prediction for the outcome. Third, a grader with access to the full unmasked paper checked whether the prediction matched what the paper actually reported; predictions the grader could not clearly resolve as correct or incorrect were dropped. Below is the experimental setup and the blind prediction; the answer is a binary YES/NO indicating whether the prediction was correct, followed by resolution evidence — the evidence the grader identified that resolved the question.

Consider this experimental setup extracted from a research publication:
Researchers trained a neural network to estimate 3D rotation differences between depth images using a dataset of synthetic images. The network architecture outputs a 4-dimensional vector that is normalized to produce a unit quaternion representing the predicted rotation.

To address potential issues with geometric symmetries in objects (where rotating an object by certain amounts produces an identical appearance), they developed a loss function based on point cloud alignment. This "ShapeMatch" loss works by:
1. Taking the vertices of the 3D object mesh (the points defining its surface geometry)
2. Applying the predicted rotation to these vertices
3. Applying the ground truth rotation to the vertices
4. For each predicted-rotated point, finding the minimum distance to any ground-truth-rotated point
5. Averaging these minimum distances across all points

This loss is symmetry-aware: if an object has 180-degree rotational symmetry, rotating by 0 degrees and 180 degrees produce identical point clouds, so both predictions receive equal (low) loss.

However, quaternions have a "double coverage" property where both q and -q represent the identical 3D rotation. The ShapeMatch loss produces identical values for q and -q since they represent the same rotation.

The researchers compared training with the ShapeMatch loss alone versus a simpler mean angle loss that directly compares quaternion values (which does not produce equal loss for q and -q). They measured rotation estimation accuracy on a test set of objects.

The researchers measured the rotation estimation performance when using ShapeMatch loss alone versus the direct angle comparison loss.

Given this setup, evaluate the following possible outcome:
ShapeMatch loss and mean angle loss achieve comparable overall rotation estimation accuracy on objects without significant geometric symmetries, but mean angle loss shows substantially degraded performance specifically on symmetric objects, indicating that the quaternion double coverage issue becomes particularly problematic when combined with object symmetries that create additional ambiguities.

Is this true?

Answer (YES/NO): NO